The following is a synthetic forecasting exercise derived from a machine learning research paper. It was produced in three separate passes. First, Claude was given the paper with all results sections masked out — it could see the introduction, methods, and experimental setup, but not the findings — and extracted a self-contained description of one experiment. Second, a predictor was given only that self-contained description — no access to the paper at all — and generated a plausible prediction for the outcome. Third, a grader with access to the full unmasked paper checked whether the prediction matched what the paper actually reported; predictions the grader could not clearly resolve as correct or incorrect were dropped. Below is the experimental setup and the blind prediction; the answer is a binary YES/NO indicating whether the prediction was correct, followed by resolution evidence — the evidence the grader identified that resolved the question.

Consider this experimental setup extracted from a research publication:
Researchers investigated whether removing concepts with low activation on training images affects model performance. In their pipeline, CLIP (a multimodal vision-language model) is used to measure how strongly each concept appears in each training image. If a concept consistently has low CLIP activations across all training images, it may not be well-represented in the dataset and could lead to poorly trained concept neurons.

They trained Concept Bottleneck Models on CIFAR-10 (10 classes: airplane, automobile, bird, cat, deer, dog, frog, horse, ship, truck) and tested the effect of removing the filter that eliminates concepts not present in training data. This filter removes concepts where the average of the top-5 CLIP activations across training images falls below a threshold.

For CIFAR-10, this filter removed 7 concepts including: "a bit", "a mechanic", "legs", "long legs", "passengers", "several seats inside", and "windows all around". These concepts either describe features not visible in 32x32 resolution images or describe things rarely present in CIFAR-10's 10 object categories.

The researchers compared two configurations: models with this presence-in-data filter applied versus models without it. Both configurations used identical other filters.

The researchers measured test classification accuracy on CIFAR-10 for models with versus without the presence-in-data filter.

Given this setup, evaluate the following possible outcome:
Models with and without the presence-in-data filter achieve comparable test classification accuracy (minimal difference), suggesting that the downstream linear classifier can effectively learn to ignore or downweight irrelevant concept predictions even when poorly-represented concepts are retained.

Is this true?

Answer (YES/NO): YES